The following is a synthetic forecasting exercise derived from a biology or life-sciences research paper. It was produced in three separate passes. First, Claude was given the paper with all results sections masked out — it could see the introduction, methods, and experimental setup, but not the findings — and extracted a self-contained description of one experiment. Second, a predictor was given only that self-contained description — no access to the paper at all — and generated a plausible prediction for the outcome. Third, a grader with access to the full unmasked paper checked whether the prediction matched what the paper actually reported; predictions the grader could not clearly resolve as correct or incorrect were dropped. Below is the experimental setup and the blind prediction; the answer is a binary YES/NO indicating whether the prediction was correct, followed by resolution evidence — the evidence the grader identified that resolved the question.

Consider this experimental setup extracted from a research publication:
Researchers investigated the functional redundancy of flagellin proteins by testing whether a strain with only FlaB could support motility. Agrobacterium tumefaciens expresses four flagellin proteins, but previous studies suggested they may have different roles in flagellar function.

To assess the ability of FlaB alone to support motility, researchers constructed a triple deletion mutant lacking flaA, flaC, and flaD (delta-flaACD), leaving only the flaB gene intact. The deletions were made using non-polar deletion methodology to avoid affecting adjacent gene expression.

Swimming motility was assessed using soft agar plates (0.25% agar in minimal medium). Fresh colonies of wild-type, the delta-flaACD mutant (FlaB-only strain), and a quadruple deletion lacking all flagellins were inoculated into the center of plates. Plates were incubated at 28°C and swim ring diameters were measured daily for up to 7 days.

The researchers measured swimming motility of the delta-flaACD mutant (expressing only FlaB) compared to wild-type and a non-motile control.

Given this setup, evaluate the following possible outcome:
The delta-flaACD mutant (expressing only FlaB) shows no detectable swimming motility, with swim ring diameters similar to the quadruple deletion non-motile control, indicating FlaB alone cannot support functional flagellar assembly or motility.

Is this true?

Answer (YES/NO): NO